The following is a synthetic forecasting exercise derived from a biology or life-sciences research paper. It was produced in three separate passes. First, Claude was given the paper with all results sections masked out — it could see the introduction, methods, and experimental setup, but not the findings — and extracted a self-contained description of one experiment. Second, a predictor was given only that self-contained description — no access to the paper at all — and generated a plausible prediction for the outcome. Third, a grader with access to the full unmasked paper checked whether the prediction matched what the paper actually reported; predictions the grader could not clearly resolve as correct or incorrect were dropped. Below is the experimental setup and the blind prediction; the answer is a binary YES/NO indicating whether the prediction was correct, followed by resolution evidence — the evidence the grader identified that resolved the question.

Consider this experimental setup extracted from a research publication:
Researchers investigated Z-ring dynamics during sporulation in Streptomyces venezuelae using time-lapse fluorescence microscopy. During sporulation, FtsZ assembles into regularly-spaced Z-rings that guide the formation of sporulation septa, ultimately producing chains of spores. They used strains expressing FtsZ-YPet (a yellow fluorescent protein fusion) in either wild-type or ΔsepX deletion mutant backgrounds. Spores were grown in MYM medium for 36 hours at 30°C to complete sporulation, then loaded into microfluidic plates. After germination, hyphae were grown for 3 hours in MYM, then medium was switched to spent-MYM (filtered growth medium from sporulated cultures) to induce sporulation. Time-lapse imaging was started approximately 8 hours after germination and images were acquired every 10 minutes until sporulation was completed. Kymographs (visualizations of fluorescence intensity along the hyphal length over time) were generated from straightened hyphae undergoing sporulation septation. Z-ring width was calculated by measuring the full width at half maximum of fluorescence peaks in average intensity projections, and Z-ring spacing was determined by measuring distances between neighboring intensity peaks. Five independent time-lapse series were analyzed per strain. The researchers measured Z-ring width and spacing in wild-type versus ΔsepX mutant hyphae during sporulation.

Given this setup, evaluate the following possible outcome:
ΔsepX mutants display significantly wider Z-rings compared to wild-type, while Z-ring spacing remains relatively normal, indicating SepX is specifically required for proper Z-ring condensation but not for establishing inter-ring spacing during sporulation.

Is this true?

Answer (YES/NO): YES